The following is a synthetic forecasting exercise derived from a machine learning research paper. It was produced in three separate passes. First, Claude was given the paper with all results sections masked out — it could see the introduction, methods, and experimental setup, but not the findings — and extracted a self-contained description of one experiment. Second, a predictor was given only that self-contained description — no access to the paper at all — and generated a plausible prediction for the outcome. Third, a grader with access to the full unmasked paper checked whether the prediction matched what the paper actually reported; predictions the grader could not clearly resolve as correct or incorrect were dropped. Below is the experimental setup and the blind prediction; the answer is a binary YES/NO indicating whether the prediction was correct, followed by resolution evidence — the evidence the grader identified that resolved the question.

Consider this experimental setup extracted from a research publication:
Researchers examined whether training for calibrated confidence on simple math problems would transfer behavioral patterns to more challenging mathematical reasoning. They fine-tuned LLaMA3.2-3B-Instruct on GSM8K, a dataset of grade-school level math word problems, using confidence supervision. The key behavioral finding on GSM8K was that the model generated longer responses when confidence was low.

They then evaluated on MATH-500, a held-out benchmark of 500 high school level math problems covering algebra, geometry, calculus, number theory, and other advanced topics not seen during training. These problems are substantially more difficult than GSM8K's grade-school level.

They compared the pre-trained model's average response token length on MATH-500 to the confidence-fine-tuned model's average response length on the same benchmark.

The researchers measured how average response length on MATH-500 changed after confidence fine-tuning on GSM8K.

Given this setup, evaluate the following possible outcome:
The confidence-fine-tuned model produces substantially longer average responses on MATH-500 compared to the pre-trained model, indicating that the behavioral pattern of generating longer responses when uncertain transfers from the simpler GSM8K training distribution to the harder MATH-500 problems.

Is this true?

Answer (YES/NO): YES